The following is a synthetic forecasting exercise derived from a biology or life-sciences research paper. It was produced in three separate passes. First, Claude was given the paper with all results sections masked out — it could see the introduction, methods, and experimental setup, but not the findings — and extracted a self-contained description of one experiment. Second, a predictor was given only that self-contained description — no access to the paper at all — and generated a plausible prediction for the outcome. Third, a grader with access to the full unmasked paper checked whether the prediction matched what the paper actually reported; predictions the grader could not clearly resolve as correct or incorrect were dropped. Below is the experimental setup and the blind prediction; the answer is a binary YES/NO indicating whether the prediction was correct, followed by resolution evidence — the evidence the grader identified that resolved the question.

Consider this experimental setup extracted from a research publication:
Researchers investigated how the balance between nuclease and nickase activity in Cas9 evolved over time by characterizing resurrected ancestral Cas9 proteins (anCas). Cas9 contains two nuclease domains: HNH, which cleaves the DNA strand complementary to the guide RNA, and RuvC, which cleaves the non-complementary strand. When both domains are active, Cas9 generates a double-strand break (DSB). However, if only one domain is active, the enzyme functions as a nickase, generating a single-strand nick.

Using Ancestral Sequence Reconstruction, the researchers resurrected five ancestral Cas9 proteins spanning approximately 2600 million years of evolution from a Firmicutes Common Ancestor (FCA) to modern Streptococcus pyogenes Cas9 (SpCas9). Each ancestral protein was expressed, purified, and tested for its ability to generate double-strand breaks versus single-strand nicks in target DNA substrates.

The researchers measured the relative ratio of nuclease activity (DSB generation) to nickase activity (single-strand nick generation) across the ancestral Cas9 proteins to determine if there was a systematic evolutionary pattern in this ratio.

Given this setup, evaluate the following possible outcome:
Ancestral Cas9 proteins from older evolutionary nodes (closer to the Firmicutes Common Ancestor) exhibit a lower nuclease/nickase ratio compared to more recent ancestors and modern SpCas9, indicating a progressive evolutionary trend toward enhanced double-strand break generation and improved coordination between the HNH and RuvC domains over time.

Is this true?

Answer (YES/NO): YES